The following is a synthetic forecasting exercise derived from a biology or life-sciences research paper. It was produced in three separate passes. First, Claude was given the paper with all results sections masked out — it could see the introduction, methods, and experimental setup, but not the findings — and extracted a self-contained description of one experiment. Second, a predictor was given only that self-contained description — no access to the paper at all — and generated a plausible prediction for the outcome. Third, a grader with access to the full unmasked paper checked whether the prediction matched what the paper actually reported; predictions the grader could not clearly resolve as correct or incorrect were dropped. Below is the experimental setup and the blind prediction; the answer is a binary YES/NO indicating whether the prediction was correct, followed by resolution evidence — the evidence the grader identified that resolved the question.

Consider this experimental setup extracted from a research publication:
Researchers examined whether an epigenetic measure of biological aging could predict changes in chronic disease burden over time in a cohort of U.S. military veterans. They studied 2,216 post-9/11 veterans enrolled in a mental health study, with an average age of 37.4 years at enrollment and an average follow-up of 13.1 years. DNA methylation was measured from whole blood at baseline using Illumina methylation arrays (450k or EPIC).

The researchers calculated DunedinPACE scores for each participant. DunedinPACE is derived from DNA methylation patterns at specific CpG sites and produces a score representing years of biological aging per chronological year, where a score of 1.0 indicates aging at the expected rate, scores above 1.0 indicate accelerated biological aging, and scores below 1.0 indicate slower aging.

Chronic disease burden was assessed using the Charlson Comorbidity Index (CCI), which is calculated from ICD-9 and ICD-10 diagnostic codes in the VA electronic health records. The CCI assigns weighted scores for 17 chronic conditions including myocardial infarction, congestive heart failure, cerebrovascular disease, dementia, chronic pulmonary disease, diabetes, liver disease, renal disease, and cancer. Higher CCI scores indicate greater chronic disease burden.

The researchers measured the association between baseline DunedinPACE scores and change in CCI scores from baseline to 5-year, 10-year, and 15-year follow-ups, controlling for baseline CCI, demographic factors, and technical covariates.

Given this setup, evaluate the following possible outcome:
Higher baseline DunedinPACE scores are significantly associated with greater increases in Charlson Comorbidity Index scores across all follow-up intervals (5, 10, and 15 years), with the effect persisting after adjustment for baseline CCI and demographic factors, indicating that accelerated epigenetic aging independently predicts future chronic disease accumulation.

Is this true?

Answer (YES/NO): YES